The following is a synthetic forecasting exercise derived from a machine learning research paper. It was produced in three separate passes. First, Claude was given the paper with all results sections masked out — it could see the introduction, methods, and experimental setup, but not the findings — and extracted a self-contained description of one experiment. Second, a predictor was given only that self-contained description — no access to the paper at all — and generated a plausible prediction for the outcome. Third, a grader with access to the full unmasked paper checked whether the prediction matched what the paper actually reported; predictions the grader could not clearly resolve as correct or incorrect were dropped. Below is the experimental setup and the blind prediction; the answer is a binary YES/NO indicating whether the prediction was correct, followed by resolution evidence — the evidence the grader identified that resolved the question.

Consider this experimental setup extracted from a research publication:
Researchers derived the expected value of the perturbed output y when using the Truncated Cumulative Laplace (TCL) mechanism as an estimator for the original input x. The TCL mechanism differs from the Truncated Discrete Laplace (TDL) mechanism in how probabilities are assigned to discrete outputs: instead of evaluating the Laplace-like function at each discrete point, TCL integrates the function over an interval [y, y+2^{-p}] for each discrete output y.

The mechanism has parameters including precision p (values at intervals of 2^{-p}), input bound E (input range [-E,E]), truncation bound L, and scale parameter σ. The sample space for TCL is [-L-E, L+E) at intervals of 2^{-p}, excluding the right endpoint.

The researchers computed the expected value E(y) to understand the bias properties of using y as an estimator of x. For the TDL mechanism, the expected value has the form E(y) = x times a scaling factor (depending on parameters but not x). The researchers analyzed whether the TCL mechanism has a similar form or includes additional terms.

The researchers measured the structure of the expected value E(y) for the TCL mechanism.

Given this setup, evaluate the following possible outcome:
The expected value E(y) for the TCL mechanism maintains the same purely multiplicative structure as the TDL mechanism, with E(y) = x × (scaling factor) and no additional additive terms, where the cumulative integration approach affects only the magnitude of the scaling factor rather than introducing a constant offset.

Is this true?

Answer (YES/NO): NO